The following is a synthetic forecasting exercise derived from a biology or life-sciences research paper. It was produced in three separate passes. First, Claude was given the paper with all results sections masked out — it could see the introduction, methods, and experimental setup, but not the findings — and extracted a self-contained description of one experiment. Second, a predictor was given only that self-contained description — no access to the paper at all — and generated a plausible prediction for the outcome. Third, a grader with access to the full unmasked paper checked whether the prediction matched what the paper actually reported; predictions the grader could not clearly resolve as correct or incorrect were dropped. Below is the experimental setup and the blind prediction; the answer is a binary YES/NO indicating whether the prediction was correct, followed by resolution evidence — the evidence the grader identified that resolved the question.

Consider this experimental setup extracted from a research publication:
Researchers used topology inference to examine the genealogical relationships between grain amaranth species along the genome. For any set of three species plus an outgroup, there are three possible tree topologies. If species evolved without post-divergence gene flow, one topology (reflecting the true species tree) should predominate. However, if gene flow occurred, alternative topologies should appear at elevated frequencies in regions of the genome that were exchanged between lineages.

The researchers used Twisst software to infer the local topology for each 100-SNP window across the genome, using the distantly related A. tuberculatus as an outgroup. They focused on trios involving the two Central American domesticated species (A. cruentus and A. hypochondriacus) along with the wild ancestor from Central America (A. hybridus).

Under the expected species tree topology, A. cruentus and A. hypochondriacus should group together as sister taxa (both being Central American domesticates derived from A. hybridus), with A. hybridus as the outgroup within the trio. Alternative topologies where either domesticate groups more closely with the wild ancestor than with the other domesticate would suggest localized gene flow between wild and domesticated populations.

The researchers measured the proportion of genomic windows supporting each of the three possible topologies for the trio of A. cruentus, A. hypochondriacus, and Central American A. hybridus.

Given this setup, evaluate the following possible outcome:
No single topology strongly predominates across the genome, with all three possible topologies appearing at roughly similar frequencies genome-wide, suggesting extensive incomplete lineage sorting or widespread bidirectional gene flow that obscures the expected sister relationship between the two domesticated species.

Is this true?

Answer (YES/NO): YES